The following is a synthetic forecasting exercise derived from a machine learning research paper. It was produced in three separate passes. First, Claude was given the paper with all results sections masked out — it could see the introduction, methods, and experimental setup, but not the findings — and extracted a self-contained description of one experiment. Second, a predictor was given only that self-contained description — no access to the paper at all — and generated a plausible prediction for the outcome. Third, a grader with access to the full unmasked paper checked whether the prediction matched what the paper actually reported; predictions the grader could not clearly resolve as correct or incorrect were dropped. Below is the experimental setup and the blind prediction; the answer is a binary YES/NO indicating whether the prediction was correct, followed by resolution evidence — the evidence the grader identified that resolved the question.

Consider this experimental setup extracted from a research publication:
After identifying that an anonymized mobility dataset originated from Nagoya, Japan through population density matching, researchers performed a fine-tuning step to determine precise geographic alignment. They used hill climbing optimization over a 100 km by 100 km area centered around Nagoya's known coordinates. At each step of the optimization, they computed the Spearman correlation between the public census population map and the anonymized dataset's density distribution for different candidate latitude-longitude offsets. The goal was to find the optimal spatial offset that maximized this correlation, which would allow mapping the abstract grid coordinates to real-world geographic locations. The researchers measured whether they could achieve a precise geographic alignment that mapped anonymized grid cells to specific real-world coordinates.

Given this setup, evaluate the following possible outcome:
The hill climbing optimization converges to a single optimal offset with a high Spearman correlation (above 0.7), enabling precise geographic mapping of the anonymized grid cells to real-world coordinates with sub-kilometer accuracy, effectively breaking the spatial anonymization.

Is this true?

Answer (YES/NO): YES